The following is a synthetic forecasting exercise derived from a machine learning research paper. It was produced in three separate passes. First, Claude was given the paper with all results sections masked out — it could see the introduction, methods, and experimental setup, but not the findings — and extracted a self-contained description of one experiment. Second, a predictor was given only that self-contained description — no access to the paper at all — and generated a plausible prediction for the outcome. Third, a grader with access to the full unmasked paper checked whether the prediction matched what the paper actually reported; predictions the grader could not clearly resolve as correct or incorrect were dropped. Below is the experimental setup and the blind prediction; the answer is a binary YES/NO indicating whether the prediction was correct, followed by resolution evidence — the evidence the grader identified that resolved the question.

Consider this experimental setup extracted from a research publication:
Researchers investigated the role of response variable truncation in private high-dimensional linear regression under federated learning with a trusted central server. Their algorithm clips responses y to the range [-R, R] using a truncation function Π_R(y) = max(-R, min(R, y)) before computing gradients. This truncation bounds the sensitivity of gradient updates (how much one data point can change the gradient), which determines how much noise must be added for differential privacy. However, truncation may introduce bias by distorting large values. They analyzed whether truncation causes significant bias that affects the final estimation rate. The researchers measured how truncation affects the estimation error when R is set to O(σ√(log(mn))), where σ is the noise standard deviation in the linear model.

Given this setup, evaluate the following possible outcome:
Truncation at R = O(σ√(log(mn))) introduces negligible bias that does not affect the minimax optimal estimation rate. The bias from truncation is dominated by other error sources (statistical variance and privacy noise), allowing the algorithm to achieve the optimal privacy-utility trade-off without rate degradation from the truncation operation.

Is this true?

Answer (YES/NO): YES